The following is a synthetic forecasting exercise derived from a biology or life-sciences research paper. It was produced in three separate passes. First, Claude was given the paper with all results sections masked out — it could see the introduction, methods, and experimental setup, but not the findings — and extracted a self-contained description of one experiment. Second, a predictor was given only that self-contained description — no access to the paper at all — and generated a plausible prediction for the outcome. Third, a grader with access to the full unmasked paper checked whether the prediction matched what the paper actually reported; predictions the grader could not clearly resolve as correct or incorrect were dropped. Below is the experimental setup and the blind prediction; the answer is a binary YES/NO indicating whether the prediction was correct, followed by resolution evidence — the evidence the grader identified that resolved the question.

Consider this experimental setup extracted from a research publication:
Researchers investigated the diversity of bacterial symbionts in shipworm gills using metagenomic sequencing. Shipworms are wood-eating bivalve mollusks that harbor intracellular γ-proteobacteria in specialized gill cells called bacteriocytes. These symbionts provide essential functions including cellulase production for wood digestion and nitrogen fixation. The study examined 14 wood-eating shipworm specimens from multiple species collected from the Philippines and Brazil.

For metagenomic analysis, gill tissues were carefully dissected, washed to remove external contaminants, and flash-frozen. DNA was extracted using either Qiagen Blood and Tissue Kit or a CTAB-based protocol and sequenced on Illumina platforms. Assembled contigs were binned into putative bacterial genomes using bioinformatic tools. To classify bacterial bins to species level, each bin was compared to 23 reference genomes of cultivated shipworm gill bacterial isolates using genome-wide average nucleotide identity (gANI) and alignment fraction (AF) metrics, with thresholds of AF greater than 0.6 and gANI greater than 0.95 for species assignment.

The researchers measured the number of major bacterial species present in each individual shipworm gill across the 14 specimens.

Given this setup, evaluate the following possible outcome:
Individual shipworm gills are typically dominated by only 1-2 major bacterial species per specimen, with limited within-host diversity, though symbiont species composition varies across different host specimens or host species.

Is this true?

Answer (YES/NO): YES